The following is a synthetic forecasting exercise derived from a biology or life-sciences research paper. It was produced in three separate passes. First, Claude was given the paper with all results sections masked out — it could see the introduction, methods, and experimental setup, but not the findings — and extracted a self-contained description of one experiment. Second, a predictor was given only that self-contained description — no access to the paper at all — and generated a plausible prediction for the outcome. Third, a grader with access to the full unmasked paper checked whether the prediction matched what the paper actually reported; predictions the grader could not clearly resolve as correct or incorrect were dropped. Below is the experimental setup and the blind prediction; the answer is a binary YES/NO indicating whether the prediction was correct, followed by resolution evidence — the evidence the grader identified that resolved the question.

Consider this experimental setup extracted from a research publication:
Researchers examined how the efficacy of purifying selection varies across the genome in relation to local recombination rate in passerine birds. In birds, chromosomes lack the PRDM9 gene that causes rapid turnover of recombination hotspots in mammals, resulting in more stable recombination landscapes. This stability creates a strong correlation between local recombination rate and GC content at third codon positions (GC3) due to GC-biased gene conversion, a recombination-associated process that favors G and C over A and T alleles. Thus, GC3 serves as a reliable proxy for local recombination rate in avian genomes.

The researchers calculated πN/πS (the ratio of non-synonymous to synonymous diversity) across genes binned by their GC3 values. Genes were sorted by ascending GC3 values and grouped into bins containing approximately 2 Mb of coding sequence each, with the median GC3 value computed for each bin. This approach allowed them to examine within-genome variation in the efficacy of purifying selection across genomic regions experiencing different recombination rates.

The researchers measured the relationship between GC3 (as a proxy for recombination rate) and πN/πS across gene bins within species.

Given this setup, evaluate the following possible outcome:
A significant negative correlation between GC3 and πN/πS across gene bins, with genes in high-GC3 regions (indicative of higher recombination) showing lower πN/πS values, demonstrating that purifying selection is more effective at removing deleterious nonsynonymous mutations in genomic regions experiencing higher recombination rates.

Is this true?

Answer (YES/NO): YES